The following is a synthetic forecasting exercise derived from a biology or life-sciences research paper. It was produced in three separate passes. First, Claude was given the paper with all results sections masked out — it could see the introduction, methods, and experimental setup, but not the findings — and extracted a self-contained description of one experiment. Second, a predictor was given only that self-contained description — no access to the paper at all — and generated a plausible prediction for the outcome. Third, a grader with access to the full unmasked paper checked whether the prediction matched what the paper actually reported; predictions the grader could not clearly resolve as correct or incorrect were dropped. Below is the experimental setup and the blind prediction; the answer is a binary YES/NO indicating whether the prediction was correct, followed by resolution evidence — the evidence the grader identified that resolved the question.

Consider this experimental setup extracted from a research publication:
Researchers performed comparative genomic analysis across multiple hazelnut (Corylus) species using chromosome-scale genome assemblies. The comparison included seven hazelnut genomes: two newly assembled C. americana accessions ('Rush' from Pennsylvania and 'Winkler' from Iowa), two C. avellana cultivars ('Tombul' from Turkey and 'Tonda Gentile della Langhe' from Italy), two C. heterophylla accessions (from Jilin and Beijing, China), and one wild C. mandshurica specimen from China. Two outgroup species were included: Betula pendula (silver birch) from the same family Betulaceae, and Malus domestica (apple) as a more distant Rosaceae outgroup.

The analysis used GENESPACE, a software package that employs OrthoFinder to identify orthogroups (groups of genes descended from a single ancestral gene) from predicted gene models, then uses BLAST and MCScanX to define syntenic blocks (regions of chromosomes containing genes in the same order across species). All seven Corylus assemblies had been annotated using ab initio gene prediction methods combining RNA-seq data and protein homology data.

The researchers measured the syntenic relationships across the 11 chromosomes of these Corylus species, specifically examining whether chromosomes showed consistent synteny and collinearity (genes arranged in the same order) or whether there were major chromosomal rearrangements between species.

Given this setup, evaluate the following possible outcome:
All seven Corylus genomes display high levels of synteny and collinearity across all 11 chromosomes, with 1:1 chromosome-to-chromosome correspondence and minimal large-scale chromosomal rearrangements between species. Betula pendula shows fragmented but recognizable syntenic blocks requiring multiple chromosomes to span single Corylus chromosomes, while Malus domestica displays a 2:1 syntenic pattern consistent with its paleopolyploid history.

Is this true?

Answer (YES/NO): NO